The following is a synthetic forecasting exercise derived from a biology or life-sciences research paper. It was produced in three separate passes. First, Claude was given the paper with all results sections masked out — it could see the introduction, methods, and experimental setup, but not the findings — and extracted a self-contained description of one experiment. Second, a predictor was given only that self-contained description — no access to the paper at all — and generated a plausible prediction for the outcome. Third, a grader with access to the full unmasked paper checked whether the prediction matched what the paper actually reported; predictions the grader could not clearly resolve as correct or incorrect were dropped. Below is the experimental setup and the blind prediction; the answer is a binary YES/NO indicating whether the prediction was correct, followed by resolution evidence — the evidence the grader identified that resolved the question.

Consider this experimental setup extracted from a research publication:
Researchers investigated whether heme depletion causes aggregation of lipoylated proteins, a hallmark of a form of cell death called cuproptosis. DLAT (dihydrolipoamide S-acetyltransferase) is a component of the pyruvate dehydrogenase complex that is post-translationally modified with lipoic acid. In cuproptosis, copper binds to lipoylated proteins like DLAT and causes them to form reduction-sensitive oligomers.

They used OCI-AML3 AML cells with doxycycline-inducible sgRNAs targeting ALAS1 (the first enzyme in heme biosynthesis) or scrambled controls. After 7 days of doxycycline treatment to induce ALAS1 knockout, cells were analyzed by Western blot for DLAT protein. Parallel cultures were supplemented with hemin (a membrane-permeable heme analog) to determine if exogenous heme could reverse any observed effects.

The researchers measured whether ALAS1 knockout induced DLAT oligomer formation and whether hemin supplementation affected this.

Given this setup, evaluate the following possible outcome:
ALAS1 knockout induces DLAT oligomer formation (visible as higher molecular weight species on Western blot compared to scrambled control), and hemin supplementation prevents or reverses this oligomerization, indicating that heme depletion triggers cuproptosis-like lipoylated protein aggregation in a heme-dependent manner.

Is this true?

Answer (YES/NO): YES